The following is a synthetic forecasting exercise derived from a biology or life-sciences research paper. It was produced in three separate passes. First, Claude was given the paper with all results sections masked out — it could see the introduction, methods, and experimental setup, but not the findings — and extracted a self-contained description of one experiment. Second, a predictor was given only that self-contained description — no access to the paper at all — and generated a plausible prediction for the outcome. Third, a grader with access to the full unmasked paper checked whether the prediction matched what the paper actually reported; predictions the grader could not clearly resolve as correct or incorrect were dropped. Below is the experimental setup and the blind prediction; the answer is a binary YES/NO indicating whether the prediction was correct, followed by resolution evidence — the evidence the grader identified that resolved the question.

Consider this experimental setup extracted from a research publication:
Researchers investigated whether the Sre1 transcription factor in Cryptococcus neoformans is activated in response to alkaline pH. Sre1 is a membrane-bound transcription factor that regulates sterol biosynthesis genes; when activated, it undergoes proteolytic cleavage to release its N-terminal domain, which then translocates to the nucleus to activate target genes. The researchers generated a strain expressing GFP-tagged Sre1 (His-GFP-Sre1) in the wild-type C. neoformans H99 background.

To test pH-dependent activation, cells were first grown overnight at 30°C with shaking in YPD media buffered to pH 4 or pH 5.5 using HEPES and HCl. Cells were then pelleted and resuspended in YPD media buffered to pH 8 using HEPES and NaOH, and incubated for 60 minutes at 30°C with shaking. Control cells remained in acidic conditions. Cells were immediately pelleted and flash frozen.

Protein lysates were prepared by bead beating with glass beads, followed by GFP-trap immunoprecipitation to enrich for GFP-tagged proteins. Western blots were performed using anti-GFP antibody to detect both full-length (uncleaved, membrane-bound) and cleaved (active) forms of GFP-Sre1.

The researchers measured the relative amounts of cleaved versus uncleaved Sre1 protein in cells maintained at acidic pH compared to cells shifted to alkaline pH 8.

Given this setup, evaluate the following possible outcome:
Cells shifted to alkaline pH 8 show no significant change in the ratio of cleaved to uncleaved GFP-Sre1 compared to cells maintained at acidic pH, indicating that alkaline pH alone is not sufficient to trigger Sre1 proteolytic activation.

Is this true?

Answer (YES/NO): NO